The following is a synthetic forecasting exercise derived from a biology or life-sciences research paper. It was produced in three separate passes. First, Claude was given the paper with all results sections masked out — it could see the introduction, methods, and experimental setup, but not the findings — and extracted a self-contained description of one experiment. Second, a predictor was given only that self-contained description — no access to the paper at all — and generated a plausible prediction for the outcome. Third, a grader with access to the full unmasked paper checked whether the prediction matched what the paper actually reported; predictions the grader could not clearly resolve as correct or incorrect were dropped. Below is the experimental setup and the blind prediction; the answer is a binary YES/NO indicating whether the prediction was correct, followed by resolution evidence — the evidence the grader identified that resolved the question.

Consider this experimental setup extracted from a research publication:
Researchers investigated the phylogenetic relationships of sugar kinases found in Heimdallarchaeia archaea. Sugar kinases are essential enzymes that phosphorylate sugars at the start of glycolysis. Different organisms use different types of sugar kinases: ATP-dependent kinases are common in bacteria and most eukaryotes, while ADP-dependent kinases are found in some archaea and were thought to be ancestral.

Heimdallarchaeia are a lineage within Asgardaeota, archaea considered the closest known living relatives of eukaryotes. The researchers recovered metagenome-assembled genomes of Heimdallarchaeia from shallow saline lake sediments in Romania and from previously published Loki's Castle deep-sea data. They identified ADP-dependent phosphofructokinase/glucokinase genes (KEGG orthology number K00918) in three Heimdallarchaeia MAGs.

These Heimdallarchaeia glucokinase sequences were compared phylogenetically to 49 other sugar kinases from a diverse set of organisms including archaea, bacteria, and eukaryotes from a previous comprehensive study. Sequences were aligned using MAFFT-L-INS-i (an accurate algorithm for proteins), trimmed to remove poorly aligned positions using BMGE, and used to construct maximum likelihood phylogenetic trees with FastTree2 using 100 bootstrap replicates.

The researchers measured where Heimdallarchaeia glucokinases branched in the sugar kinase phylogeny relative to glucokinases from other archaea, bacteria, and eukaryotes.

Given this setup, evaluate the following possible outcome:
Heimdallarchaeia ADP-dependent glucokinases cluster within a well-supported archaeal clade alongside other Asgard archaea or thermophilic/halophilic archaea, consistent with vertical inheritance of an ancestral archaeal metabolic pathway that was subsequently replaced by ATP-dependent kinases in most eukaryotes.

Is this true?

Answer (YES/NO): NO